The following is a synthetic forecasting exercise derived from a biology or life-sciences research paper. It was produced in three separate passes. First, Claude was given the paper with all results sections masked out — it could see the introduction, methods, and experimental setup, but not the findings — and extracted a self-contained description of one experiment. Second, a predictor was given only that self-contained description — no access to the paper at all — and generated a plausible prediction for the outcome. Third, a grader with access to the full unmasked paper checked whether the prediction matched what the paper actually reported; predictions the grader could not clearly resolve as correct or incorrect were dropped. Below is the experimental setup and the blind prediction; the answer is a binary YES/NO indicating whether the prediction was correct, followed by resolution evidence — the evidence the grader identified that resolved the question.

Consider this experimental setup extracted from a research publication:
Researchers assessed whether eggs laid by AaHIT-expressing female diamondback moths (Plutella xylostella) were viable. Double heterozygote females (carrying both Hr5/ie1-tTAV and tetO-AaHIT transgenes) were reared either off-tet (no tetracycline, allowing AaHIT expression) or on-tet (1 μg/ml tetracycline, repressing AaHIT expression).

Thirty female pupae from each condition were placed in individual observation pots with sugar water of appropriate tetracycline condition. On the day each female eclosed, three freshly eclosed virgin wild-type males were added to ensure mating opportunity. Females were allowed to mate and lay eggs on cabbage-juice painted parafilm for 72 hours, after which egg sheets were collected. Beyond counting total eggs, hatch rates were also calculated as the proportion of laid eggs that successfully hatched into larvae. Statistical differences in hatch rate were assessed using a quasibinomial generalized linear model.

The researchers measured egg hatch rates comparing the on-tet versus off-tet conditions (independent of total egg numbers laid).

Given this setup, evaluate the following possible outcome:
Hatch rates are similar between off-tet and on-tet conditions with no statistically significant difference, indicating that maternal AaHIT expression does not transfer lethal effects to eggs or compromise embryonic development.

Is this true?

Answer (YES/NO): NO